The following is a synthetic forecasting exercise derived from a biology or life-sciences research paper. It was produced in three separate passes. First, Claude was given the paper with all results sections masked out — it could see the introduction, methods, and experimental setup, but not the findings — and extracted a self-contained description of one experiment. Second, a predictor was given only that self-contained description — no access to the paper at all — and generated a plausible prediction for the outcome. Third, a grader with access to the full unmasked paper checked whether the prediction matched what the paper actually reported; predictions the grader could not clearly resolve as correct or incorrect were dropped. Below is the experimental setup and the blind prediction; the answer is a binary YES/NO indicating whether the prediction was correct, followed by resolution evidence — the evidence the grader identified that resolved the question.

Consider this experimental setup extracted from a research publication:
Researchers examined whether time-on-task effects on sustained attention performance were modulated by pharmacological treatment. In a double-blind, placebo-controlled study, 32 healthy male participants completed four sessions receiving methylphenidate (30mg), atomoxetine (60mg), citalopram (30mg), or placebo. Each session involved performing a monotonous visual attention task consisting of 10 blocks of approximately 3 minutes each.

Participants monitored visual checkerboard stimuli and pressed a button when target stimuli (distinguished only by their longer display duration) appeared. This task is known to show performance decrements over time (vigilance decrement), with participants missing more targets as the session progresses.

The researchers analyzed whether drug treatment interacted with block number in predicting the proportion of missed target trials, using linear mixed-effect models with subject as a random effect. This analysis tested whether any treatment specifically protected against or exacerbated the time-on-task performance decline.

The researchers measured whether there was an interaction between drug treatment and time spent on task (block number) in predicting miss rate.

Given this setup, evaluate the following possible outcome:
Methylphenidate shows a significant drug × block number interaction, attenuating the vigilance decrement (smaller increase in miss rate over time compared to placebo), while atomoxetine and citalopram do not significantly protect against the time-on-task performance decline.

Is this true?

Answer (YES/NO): YES